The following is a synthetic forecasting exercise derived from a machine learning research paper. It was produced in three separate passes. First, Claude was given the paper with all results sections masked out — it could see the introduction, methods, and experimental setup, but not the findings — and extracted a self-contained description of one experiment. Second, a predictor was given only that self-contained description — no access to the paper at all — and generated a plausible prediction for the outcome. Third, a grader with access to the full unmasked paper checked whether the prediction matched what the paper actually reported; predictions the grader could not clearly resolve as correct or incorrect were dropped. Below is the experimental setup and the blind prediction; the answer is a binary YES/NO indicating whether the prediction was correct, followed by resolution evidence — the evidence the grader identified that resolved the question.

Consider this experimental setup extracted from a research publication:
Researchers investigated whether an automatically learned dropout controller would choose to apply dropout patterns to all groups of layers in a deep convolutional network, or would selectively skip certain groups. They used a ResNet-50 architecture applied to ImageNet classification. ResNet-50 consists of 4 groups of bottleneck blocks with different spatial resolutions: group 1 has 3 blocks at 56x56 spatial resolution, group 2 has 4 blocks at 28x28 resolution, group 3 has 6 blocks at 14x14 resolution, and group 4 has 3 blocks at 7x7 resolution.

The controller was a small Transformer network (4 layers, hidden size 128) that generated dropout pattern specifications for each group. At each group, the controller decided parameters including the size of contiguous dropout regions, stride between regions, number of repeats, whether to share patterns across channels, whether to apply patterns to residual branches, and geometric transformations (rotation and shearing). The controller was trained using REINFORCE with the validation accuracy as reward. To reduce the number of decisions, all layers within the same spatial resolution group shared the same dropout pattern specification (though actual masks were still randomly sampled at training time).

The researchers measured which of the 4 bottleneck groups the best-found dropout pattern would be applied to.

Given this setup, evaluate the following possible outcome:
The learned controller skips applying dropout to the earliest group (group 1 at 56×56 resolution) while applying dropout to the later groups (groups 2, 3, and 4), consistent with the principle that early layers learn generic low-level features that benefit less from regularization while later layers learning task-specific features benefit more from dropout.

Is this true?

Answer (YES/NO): NO